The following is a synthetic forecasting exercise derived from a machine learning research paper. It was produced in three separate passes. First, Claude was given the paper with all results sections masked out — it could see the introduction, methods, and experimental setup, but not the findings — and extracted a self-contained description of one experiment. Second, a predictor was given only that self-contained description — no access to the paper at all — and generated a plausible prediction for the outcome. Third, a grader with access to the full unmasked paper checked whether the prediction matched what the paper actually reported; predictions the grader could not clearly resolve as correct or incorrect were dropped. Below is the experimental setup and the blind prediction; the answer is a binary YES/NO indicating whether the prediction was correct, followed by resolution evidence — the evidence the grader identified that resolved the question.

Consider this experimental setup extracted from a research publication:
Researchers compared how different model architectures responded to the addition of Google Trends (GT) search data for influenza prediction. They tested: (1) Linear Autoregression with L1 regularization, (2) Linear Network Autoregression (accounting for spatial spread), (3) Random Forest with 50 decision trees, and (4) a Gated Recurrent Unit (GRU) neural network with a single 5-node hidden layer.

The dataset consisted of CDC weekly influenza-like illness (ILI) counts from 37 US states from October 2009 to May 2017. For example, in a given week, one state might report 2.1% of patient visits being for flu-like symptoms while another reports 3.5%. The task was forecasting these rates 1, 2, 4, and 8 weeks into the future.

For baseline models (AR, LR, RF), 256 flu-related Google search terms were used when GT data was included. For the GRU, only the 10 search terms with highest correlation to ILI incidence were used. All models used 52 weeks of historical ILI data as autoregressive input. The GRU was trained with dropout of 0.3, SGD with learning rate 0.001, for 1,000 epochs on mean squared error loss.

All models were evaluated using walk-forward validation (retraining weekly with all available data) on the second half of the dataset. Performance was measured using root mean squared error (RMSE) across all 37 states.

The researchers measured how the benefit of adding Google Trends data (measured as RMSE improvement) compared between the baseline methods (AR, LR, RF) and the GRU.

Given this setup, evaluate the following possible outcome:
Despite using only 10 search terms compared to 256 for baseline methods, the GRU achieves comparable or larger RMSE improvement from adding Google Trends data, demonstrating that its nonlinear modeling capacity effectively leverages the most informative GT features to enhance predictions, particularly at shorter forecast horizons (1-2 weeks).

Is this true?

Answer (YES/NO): NO